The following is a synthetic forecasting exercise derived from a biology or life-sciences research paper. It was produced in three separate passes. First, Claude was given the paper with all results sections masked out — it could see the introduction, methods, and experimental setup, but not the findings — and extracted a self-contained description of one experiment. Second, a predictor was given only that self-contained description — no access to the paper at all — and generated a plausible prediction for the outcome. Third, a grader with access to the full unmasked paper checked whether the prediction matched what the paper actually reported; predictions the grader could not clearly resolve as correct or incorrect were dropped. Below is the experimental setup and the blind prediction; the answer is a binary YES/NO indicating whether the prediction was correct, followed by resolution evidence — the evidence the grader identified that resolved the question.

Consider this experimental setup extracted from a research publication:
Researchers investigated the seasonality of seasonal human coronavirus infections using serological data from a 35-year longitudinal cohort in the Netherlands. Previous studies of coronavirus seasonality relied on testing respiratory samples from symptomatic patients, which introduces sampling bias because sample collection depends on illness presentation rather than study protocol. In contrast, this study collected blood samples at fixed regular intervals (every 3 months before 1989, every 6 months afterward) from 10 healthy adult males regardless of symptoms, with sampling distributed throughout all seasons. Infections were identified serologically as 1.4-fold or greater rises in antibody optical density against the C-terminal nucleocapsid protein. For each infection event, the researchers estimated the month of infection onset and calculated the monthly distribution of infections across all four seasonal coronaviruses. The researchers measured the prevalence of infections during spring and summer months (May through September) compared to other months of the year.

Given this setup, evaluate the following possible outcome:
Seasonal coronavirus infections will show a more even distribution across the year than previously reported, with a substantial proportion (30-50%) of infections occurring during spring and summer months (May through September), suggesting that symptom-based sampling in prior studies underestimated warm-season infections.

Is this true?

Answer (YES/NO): NO